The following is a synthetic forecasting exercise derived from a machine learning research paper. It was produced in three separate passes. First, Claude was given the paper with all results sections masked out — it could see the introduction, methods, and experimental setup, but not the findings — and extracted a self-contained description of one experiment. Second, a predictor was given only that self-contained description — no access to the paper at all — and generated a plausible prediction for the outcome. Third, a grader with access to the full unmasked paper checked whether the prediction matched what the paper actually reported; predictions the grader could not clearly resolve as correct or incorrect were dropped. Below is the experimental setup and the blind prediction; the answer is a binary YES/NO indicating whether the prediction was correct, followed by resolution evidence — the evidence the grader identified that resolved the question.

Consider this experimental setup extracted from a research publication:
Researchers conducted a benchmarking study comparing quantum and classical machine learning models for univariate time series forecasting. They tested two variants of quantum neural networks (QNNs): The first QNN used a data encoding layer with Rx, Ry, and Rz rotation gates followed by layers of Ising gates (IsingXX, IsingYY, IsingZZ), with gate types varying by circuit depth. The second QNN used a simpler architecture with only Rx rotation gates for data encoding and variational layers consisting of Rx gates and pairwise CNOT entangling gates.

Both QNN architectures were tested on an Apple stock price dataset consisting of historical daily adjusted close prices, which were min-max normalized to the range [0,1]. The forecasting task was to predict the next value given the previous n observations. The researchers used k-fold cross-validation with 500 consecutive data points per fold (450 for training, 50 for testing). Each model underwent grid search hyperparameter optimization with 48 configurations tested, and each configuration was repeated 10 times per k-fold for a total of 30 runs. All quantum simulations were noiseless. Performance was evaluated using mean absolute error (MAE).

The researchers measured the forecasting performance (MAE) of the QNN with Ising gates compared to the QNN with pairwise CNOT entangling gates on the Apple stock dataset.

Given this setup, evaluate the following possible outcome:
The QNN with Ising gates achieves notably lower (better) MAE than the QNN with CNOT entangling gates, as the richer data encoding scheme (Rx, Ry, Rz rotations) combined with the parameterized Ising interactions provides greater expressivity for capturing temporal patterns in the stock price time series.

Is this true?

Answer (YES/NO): NO